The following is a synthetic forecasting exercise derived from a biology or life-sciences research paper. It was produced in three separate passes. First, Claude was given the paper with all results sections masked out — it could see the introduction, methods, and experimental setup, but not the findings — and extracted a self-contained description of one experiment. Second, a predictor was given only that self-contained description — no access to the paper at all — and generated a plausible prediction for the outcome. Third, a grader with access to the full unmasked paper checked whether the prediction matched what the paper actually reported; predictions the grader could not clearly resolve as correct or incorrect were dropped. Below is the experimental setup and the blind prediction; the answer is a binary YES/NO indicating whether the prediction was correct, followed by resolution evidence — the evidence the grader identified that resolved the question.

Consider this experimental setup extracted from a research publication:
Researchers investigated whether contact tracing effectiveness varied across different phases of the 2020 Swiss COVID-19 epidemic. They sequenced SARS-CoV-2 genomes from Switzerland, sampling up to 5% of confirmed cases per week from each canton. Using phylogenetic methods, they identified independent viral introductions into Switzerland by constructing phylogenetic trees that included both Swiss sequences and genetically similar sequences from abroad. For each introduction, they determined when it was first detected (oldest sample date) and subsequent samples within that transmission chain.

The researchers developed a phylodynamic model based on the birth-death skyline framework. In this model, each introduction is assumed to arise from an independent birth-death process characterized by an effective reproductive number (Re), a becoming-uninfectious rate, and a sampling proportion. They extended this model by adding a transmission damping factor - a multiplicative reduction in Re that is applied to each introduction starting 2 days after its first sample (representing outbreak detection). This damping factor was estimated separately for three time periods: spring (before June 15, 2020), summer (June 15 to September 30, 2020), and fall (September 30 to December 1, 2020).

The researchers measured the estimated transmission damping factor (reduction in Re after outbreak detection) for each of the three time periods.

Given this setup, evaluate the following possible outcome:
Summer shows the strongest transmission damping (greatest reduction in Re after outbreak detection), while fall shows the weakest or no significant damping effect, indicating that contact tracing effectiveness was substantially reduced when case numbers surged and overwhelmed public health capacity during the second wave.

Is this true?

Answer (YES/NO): YES